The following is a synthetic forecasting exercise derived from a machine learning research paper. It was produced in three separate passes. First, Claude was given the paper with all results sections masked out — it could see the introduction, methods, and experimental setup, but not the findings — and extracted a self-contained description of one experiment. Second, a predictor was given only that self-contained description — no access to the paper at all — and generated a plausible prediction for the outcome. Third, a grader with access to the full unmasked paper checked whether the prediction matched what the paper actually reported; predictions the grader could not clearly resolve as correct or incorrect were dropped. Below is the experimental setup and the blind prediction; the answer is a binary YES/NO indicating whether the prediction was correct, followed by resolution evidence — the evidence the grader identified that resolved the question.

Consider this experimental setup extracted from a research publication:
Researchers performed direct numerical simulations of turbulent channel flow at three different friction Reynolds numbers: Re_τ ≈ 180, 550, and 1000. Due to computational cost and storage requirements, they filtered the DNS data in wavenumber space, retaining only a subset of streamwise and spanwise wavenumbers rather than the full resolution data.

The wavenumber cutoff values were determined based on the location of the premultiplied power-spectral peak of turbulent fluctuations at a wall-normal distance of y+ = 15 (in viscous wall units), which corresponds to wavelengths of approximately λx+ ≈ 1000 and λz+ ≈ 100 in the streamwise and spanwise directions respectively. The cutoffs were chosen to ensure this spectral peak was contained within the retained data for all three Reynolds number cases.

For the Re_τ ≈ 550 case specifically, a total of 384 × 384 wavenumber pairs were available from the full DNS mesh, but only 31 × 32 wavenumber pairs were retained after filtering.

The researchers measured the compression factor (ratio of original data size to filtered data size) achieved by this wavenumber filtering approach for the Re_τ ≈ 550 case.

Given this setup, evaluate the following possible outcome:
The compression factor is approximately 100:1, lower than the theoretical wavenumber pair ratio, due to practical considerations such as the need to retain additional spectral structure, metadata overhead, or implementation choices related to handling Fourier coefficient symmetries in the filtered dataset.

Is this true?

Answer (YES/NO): NO